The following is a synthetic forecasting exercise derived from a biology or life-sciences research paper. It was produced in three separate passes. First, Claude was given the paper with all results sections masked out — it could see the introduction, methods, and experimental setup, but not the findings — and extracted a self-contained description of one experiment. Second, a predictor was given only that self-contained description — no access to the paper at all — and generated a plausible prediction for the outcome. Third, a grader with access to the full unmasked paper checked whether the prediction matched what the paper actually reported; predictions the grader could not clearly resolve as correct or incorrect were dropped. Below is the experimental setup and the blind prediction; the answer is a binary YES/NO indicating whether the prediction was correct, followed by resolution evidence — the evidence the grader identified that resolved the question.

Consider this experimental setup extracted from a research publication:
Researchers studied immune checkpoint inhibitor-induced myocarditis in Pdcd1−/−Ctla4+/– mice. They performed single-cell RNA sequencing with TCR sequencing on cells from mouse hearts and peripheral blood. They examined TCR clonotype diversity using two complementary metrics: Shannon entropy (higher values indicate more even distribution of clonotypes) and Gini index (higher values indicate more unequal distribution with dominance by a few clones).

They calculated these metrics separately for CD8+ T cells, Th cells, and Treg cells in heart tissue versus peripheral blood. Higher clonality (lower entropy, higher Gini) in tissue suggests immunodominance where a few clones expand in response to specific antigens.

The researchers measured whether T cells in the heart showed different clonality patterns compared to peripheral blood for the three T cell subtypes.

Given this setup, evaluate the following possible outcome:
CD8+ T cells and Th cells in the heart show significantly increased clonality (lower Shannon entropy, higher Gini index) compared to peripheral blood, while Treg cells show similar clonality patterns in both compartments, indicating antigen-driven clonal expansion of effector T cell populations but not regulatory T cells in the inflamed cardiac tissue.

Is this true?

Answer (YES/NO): NO